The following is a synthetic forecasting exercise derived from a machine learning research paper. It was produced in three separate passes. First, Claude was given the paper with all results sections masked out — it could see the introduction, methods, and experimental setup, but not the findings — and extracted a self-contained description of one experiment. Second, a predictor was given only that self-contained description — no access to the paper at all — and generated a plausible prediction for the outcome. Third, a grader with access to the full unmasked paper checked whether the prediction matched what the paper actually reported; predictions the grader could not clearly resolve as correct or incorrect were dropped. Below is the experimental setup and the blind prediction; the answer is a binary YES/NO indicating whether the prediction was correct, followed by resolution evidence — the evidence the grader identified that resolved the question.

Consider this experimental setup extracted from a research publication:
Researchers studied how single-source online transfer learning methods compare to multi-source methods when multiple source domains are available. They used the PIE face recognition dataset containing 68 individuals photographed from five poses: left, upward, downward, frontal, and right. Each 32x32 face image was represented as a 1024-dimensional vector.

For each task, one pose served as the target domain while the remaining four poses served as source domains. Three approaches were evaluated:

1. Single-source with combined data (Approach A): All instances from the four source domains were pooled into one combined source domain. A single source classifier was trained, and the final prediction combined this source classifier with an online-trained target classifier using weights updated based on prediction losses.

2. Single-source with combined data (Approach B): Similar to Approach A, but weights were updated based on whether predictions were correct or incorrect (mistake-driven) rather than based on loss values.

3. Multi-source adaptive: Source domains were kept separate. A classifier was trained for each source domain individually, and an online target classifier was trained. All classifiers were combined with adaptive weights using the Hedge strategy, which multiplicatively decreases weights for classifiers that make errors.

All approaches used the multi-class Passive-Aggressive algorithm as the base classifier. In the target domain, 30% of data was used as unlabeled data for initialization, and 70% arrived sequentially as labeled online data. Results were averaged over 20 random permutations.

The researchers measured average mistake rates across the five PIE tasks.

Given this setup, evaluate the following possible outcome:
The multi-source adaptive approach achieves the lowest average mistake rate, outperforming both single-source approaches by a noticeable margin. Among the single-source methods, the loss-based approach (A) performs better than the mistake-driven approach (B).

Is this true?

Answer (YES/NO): NO